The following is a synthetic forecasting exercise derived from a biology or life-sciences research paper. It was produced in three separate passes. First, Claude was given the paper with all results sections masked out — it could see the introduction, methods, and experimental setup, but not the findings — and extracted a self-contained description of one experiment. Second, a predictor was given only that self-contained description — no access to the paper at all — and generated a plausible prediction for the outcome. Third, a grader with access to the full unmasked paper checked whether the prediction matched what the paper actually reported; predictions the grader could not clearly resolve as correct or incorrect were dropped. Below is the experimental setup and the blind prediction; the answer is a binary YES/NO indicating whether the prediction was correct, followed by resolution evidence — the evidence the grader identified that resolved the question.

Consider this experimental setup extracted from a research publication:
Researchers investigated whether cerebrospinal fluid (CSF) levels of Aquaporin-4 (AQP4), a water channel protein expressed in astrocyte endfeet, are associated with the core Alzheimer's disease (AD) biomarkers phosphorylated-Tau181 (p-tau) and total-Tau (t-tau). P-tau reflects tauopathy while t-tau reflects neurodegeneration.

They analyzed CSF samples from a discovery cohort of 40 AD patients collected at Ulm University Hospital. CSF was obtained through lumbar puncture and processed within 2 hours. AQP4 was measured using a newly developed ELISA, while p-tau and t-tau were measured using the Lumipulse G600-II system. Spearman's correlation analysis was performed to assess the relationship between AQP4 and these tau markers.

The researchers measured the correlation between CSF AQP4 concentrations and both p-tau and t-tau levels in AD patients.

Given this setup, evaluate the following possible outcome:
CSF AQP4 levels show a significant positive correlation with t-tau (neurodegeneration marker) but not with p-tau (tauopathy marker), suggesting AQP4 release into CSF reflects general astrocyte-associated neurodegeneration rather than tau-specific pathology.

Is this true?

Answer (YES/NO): NO